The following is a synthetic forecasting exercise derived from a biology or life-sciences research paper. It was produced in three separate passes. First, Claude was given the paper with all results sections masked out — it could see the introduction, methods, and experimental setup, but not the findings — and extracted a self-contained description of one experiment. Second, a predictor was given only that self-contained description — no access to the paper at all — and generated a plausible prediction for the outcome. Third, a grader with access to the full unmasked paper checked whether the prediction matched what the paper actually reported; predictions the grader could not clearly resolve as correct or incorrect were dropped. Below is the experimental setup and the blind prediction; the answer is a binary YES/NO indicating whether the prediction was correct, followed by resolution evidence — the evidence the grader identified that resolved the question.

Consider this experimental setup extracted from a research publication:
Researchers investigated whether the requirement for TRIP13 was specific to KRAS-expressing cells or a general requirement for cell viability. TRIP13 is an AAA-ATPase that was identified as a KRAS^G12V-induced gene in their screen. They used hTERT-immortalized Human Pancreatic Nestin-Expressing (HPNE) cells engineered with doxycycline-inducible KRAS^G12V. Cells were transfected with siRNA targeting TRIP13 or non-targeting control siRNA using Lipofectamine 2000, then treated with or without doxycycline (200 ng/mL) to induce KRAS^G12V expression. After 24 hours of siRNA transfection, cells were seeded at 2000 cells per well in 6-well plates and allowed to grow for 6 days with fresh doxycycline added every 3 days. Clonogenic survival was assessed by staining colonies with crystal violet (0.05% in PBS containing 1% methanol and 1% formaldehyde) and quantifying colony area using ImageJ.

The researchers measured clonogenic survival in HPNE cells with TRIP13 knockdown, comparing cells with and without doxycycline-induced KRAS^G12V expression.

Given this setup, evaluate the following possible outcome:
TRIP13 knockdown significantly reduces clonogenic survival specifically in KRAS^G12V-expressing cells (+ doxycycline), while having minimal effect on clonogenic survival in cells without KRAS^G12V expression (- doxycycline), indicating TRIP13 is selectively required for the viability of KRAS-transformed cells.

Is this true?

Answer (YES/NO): YES